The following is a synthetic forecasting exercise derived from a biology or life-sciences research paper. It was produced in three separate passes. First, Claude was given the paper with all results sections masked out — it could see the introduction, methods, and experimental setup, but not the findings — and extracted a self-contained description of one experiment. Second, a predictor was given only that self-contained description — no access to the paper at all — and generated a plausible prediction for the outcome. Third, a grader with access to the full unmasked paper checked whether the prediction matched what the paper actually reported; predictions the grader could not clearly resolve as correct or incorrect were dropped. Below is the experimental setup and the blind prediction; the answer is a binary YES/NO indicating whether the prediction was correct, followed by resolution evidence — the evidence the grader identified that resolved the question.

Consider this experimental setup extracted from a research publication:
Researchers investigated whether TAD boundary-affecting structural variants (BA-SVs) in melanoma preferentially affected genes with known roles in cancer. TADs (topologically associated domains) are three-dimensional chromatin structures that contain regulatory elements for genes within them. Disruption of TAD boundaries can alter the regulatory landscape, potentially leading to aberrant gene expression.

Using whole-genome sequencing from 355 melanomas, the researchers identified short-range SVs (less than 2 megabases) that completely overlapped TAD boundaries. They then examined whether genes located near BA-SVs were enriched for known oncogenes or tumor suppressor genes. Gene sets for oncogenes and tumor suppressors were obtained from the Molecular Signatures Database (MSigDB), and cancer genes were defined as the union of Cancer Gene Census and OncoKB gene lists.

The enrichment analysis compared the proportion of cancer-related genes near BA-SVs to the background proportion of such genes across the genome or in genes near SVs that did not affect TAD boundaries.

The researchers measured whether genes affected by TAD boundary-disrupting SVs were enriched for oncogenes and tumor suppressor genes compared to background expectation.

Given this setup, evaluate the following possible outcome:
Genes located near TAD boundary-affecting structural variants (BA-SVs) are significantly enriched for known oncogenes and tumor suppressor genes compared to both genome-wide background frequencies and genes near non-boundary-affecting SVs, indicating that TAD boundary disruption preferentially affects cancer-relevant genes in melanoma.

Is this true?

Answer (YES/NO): NO